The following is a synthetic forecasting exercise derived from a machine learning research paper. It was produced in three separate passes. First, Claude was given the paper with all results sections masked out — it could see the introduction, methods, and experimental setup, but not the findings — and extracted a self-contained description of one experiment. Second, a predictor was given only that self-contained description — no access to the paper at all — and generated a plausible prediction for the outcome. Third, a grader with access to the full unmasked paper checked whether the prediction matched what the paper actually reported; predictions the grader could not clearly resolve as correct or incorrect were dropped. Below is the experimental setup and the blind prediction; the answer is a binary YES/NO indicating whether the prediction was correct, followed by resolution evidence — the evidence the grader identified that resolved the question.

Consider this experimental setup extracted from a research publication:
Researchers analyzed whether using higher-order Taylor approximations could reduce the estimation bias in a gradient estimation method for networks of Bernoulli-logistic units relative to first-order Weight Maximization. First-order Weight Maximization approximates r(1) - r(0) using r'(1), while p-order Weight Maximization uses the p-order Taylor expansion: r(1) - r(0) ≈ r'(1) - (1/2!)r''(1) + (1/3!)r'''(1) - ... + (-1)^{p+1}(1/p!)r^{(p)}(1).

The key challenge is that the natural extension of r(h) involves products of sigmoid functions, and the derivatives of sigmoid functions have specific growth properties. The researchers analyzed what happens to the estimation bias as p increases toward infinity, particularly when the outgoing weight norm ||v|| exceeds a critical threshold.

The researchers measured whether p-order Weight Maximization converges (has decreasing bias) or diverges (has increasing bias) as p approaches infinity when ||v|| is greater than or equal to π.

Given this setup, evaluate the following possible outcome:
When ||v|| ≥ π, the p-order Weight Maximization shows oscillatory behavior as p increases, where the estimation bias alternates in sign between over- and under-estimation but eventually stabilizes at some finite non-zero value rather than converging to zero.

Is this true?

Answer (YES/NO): NO